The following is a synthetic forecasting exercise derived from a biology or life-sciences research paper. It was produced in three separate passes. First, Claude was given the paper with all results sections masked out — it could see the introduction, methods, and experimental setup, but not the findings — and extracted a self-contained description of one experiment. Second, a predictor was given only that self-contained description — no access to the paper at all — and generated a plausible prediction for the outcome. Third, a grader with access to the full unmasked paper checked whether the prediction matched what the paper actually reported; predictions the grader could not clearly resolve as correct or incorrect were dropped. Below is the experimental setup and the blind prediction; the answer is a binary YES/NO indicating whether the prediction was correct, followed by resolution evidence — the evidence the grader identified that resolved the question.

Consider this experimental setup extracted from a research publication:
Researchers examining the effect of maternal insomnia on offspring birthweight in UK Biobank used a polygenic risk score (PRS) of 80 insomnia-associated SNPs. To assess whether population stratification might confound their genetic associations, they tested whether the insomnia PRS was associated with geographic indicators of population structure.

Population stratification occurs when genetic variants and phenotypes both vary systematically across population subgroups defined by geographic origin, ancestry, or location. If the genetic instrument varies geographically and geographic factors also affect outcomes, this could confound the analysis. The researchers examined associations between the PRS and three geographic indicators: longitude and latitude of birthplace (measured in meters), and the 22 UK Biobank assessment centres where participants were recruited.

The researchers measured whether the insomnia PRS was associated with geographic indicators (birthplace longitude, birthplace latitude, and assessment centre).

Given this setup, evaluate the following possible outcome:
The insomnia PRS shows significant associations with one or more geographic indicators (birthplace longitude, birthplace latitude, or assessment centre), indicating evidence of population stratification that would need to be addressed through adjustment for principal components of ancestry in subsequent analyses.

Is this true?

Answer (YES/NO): YES